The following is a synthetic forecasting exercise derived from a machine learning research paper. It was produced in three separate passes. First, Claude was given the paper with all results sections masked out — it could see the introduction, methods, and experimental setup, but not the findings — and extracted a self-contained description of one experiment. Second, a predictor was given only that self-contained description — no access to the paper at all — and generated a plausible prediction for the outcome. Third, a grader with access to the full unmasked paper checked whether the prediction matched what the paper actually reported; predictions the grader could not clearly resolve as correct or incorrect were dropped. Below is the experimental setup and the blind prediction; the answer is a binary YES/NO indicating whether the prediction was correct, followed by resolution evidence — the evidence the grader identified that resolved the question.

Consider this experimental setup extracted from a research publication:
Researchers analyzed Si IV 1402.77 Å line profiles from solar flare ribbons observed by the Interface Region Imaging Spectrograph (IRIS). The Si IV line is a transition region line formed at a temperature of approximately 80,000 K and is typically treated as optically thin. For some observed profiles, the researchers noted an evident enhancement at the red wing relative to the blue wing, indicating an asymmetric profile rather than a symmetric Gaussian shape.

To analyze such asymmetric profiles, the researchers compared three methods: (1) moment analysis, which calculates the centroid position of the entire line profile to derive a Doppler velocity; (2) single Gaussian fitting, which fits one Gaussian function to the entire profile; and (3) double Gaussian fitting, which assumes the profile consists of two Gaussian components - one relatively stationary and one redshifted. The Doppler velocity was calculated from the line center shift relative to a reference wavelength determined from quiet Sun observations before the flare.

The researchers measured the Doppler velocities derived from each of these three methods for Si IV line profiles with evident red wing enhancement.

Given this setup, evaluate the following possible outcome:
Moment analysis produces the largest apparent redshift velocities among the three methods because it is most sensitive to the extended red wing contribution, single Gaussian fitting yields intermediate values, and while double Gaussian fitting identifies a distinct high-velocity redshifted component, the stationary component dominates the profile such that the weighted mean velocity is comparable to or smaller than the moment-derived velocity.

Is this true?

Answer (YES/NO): NO